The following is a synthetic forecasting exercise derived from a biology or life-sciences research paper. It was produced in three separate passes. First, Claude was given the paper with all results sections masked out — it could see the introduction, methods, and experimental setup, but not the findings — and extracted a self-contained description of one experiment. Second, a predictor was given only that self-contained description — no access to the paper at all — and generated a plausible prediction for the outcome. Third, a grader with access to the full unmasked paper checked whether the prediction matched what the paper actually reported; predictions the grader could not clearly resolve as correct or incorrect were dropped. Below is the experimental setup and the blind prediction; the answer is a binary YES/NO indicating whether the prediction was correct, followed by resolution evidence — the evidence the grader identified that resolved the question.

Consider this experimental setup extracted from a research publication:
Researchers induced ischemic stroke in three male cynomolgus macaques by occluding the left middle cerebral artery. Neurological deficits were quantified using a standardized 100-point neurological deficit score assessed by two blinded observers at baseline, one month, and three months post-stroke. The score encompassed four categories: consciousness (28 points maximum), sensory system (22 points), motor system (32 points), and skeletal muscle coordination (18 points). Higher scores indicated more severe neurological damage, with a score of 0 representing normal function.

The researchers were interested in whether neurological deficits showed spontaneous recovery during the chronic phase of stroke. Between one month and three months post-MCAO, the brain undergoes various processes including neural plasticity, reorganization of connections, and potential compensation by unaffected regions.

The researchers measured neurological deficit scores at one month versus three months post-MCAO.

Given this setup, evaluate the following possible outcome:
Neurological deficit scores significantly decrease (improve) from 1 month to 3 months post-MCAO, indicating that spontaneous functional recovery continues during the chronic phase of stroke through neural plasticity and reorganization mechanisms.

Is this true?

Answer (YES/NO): NO